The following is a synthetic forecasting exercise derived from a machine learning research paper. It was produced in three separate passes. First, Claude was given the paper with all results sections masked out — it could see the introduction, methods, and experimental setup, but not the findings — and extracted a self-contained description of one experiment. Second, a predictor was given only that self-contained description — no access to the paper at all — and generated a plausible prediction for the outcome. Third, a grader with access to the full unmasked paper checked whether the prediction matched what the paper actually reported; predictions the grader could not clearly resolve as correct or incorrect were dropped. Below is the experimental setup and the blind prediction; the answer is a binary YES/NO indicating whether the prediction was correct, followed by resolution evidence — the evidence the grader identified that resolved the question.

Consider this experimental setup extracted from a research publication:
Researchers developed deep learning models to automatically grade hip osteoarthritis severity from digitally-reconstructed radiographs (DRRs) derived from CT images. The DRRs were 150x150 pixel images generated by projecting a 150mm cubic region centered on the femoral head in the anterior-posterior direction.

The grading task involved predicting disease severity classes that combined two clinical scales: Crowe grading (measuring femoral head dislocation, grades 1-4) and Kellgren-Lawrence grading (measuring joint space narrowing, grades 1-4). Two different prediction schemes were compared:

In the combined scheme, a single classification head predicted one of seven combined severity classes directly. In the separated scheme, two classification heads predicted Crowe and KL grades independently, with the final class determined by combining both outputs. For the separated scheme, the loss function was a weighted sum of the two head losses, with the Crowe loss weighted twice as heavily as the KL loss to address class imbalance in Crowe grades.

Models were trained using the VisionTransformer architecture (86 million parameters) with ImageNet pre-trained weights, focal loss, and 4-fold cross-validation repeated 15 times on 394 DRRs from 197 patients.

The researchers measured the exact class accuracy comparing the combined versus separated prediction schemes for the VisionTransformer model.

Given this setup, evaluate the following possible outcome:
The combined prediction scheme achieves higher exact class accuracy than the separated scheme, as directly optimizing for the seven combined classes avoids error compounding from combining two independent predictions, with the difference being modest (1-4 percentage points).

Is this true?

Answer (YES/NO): NO